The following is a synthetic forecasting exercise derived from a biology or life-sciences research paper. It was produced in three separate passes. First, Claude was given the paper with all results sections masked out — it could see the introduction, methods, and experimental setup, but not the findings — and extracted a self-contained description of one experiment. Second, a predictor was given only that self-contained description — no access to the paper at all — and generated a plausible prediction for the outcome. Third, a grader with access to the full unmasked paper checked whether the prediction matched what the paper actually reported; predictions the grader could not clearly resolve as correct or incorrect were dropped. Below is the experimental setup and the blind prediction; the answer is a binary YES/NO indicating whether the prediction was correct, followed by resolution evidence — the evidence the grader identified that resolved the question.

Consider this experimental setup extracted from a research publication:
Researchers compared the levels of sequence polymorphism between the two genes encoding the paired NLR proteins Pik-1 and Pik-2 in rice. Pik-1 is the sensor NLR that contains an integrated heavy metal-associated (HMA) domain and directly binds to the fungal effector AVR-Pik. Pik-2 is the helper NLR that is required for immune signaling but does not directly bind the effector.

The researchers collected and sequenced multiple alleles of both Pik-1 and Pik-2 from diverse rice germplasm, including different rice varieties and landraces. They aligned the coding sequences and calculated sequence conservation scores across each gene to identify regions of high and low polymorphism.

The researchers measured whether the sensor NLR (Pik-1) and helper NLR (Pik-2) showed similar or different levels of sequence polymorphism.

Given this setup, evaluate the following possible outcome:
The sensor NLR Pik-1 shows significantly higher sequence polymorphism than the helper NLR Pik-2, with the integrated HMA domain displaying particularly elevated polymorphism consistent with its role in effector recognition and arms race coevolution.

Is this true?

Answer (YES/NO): YES